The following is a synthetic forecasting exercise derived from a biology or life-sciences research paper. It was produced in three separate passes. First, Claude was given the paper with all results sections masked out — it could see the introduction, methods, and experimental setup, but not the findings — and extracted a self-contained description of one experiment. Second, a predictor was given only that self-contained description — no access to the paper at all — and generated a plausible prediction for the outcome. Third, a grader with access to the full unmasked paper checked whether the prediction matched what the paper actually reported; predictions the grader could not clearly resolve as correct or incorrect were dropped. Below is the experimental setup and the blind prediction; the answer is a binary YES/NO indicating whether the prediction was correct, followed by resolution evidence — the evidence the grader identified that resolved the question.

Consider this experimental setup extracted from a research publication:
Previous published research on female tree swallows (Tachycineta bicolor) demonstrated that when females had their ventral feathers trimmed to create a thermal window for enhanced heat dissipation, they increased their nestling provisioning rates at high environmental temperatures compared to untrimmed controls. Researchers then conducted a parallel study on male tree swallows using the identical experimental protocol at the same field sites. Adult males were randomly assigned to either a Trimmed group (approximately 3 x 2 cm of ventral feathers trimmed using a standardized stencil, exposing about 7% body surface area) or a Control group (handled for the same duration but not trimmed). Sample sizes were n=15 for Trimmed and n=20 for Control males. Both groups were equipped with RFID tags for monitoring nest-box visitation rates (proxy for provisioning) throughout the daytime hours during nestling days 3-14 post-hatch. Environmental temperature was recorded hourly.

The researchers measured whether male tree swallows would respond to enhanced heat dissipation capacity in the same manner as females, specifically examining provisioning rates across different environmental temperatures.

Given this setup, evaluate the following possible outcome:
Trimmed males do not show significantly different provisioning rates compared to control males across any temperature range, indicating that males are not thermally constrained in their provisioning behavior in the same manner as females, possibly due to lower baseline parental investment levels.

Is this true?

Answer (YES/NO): YES